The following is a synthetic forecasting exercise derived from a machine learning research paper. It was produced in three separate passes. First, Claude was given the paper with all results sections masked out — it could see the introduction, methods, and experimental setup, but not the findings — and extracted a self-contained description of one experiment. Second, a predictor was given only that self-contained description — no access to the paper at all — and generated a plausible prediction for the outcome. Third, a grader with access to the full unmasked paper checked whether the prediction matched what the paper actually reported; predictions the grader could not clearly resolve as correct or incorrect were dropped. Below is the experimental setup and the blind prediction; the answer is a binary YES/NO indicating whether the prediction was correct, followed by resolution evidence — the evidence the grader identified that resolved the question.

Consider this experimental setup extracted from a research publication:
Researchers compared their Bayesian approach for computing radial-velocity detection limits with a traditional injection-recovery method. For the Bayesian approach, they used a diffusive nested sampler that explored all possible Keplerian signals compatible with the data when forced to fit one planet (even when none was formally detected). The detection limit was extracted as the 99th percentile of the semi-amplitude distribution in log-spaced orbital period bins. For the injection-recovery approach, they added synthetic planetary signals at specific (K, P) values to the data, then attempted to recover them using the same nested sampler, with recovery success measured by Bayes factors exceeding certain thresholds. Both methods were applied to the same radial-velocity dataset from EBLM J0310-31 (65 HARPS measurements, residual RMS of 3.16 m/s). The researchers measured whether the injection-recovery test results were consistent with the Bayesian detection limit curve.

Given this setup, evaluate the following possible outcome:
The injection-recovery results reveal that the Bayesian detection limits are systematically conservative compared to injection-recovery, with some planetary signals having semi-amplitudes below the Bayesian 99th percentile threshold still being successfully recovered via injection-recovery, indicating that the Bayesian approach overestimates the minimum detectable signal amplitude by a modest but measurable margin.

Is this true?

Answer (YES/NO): NO